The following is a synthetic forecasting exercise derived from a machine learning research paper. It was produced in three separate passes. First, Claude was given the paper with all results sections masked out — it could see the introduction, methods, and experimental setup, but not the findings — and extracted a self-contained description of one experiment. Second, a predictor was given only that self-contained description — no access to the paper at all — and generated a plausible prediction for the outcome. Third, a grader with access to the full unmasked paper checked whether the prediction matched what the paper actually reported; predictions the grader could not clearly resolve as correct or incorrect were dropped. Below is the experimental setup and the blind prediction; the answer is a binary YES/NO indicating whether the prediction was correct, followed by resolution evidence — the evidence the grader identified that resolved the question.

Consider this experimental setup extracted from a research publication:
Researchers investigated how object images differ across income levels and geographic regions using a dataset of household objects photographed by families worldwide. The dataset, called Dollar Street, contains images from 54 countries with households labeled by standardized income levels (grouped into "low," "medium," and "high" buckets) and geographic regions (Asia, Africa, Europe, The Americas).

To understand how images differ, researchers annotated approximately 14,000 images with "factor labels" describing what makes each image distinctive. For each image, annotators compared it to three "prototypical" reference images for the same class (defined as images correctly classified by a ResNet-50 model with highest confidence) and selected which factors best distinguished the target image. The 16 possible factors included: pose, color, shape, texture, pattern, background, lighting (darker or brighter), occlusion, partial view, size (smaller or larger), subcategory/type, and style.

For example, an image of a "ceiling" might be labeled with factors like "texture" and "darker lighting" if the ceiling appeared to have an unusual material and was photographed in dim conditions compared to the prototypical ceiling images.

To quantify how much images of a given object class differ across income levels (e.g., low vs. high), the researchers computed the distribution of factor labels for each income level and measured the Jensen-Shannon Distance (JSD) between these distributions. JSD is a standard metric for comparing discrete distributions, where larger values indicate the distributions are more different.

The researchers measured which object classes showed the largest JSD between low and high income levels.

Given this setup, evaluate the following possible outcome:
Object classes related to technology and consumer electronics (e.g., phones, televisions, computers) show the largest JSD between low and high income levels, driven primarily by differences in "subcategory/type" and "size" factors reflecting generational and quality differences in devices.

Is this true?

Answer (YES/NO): NO